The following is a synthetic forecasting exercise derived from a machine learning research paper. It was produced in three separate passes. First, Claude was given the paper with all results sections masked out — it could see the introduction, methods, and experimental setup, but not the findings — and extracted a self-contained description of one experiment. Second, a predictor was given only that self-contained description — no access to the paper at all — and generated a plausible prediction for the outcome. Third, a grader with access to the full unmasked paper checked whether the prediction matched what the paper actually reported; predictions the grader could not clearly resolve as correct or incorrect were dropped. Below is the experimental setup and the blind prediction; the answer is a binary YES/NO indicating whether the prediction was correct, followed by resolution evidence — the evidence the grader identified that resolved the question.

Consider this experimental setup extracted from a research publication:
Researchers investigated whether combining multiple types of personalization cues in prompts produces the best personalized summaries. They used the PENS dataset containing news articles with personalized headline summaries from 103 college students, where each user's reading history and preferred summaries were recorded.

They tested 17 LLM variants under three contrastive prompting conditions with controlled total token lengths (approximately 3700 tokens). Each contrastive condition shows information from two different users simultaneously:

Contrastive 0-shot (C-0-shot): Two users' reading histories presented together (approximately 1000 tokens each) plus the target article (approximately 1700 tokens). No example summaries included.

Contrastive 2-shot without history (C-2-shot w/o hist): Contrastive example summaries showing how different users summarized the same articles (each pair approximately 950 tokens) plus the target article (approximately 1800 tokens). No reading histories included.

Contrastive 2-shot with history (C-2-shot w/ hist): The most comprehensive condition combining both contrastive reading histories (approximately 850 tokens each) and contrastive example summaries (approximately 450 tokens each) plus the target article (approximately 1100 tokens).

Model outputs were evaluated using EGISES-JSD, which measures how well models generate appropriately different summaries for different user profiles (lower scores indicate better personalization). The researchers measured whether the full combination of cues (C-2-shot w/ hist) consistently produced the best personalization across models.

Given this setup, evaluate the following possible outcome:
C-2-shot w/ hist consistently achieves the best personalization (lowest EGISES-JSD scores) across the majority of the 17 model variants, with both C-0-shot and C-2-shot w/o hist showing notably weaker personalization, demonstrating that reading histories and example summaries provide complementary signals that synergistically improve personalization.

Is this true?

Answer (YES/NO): NO